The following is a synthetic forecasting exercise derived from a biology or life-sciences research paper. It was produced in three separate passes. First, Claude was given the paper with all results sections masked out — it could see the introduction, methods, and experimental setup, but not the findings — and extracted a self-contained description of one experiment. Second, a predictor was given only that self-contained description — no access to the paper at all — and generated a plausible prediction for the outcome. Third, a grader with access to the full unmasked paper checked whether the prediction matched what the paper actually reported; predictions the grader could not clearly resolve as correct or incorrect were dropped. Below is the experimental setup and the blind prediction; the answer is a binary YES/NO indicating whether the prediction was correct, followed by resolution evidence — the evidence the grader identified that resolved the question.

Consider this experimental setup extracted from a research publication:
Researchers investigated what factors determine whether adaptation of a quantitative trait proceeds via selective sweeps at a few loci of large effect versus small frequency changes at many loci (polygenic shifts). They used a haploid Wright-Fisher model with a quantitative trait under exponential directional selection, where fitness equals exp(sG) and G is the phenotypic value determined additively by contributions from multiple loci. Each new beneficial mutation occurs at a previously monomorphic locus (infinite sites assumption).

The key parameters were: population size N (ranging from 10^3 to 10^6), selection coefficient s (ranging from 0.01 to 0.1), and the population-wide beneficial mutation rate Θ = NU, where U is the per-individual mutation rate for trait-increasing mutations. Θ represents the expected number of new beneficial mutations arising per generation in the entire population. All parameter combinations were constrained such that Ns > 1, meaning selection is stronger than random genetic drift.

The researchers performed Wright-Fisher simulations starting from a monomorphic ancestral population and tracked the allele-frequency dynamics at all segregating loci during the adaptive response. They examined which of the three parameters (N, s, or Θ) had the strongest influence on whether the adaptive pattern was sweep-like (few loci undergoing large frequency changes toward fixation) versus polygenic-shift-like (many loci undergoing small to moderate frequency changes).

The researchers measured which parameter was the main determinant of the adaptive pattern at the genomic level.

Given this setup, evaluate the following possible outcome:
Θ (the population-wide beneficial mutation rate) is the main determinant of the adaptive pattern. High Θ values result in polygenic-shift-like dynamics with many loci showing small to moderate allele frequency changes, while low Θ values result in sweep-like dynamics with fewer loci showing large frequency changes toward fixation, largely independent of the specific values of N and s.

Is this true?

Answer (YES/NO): YES